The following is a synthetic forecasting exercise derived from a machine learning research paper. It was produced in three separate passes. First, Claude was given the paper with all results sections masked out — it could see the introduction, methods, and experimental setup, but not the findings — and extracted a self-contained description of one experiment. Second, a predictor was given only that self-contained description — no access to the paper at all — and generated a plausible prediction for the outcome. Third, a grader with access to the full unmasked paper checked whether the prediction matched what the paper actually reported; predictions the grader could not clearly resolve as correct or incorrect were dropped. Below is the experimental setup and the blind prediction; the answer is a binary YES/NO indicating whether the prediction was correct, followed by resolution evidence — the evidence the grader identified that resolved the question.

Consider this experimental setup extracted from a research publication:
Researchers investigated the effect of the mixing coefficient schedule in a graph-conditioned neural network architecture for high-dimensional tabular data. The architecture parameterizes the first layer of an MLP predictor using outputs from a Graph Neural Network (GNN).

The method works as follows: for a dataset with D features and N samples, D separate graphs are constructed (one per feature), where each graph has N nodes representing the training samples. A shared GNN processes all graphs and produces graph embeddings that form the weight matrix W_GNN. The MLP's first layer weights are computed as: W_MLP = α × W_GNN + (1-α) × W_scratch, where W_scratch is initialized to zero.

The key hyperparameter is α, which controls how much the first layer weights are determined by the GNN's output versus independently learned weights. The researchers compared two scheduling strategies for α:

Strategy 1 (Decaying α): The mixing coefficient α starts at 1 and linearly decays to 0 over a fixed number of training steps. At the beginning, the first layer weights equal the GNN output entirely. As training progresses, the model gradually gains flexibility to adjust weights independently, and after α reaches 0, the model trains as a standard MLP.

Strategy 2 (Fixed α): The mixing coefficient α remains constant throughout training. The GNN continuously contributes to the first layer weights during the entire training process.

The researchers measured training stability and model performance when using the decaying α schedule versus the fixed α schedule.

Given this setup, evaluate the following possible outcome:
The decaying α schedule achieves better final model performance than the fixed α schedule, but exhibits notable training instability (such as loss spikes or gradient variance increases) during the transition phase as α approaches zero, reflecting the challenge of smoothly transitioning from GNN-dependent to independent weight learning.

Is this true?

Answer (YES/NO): NO